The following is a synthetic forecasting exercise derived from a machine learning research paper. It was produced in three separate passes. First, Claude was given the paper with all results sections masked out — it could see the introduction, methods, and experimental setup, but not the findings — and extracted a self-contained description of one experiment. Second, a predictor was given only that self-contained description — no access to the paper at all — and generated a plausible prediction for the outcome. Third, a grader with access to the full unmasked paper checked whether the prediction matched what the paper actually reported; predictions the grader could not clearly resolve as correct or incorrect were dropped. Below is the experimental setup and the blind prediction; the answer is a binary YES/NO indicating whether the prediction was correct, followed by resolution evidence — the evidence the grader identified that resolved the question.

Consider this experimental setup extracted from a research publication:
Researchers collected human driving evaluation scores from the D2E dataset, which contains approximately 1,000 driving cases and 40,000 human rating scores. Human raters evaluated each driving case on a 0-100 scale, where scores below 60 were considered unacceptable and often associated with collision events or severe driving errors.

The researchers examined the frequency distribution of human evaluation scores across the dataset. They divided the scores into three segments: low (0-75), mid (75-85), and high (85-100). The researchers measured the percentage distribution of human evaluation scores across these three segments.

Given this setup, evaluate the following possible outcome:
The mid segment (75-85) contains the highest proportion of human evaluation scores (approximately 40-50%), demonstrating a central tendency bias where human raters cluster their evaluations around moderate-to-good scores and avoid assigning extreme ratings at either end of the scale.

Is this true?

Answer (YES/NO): NO